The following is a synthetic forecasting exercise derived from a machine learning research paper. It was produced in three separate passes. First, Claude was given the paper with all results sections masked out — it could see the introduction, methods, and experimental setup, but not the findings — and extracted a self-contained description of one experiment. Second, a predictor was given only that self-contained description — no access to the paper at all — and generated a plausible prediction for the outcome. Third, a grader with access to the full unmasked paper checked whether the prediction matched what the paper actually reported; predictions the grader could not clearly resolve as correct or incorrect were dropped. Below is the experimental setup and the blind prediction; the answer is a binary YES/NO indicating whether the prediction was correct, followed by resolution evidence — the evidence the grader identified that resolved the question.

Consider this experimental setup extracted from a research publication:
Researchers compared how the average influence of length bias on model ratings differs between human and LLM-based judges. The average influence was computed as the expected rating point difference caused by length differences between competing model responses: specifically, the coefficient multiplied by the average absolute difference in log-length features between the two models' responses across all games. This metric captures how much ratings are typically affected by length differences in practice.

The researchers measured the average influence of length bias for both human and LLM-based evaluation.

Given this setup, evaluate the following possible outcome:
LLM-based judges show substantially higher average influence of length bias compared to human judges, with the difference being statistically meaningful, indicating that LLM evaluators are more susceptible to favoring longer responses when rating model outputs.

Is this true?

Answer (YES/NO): YES